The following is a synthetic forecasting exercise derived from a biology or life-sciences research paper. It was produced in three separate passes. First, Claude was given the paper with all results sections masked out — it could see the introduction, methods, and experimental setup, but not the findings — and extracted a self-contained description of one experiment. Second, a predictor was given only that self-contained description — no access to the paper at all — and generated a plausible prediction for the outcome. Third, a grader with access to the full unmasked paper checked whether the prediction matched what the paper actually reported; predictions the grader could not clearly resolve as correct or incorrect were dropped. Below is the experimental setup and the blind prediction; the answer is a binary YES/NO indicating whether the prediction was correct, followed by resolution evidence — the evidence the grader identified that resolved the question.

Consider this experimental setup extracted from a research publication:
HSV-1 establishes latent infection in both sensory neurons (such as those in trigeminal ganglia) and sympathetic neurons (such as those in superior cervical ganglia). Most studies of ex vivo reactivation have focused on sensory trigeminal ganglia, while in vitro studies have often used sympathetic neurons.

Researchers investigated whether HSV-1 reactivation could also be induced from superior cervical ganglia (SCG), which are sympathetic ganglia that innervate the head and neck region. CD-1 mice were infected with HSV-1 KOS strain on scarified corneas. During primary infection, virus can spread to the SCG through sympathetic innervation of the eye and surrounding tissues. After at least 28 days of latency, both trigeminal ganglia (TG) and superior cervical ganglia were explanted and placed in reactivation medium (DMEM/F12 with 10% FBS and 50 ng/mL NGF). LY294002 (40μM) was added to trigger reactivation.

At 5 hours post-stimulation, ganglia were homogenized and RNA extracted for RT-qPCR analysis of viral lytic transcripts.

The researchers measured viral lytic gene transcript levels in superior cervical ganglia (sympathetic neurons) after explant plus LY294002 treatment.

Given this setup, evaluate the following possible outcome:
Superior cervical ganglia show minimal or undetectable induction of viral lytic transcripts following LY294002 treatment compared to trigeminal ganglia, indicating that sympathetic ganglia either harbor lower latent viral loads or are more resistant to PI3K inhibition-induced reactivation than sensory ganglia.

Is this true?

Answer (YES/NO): NO